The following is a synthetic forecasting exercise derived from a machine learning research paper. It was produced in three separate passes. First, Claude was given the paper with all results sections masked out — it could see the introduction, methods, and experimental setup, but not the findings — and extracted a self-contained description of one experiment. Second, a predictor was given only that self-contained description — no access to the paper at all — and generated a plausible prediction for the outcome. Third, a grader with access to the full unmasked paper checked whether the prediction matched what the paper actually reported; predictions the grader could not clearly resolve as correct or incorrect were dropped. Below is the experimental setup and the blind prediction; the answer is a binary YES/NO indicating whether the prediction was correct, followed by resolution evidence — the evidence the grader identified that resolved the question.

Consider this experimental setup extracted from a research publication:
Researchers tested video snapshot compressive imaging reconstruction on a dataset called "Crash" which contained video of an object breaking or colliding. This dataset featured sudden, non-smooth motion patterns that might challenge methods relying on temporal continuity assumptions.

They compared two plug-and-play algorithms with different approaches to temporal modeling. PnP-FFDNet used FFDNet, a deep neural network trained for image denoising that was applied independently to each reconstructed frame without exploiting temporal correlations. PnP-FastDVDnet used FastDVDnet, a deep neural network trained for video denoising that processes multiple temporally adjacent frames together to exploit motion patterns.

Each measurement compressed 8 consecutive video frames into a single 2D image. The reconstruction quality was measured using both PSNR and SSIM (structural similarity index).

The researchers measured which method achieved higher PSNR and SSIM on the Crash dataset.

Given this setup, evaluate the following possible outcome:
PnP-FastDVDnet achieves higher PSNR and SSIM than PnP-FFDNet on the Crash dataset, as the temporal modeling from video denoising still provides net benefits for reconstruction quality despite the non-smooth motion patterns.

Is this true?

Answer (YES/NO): YES